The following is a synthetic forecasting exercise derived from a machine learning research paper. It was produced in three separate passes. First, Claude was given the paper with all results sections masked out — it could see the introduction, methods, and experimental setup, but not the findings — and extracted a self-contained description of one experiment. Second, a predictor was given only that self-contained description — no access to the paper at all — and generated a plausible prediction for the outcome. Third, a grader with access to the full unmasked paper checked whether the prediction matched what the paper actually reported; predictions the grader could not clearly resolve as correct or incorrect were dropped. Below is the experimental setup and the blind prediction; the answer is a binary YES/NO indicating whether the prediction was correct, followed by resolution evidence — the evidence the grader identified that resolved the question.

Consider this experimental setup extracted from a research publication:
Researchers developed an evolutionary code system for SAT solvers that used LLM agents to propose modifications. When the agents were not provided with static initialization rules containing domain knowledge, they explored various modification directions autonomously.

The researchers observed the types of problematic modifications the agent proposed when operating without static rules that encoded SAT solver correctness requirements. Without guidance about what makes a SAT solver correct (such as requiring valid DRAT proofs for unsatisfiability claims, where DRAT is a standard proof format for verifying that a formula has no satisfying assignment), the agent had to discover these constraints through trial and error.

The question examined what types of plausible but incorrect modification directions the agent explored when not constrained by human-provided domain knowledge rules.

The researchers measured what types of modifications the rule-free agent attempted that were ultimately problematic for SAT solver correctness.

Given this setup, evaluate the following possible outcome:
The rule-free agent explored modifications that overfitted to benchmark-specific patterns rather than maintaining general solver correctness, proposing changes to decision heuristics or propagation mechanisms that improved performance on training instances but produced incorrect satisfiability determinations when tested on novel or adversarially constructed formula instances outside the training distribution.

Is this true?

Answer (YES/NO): NO